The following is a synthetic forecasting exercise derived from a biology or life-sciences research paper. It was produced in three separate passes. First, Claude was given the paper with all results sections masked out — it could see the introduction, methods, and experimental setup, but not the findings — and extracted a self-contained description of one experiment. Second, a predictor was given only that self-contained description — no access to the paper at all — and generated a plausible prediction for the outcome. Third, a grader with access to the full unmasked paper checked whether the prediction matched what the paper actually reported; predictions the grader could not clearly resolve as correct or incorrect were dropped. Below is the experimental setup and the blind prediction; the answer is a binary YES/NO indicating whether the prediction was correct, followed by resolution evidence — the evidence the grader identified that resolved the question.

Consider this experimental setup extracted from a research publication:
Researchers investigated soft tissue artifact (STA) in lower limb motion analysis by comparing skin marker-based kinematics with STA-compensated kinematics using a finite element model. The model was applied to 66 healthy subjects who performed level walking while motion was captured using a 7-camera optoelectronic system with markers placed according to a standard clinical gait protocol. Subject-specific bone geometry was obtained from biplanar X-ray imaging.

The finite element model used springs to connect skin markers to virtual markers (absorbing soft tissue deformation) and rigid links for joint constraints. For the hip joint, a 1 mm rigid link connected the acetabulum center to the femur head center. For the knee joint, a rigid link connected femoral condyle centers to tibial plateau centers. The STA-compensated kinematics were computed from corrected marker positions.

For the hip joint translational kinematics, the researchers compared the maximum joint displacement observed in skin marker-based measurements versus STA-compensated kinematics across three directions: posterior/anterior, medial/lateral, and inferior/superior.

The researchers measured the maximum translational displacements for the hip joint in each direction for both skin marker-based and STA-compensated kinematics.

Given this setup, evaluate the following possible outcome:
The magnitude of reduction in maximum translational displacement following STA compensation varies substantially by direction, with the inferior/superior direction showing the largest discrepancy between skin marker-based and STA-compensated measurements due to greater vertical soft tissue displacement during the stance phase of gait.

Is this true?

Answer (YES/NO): NO